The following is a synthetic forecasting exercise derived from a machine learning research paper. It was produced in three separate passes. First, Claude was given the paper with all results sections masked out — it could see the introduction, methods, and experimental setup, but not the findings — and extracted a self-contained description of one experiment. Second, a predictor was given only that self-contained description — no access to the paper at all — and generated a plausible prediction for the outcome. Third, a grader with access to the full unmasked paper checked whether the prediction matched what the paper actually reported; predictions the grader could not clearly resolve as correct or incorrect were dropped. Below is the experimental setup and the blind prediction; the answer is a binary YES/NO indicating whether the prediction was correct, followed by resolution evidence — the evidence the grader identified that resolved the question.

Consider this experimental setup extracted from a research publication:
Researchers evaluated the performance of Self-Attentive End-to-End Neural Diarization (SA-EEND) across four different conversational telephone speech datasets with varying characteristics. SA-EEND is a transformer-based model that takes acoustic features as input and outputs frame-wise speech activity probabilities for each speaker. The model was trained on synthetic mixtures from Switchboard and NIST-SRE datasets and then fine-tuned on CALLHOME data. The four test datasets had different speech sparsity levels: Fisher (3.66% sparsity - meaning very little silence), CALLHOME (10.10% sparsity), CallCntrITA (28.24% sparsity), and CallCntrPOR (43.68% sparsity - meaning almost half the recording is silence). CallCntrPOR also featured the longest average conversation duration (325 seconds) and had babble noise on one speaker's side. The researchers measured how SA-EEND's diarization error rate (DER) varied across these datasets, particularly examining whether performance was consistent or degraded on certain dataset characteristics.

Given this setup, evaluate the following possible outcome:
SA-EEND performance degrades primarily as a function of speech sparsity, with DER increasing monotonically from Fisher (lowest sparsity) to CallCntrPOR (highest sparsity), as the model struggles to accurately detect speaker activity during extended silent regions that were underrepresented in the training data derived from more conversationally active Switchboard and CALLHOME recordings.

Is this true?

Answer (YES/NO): NO